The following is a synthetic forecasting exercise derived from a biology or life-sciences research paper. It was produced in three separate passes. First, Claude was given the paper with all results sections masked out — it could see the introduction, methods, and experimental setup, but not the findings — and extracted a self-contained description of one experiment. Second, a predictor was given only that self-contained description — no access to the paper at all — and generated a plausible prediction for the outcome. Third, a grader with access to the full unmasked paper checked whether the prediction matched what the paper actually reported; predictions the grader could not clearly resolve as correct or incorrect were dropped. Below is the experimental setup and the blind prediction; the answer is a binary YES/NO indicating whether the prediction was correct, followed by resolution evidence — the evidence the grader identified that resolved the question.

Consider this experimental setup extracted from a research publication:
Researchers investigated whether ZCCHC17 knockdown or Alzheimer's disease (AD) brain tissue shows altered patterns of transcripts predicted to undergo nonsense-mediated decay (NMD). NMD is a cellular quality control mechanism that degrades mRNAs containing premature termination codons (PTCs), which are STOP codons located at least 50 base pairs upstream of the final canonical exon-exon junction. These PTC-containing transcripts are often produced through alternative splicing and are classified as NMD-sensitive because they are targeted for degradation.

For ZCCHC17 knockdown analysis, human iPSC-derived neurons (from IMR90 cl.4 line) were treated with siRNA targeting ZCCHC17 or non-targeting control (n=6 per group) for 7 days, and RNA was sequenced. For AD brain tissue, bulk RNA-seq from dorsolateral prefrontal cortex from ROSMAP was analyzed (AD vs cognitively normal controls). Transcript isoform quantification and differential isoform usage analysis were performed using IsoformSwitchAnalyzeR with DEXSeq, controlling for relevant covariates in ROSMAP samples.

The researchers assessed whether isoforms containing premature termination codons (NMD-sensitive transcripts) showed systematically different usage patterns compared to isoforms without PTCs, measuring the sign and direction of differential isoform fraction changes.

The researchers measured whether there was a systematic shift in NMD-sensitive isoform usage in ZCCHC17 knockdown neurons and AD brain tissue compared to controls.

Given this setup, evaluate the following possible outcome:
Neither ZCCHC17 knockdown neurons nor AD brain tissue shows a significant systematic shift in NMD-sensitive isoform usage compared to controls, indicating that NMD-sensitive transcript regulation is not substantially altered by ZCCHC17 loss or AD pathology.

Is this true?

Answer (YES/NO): NO